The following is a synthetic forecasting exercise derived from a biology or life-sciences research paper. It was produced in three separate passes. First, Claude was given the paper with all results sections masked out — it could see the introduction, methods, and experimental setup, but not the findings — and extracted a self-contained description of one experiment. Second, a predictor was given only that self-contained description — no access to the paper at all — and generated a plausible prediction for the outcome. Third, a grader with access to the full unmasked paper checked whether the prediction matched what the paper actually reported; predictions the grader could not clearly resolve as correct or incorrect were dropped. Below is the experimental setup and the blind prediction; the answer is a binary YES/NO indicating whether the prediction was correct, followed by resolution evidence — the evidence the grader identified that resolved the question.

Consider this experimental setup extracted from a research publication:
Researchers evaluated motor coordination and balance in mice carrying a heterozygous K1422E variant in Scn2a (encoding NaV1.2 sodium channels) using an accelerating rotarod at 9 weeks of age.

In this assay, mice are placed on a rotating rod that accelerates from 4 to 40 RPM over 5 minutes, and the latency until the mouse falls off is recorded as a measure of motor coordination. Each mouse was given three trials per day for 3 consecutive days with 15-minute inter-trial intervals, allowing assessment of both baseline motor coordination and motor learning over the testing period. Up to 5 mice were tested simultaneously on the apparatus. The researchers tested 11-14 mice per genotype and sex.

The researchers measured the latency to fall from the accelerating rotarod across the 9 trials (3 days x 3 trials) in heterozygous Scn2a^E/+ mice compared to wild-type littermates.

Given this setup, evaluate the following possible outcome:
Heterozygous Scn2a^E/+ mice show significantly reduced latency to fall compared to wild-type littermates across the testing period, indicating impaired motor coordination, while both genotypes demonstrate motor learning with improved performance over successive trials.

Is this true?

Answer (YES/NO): NO